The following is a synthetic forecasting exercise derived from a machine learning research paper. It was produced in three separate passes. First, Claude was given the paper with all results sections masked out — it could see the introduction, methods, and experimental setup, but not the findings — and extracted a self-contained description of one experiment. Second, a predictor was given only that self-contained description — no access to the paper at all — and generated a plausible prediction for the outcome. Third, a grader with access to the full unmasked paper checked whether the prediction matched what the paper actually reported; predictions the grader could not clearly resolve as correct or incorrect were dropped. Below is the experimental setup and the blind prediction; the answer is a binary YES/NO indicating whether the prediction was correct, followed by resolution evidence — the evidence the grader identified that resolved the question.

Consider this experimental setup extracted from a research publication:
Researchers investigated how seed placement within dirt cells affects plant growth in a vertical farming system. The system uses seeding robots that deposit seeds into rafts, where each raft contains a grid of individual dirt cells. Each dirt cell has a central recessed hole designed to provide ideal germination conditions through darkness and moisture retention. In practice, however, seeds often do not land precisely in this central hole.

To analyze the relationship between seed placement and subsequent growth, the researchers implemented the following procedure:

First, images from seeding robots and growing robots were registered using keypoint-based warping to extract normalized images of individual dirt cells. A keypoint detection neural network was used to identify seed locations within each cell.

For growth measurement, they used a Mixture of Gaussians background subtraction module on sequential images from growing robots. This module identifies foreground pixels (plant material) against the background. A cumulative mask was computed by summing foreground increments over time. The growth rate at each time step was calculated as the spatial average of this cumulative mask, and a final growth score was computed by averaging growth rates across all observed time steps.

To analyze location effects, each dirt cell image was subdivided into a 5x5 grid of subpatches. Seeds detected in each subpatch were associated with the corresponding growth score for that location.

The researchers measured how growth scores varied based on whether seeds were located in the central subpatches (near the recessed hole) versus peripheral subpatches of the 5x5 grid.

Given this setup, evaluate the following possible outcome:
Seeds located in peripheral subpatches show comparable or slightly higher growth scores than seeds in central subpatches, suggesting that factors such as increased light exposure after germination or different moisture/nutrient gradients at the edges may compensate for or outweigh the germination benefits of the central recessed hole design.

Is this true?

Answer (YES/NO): NO